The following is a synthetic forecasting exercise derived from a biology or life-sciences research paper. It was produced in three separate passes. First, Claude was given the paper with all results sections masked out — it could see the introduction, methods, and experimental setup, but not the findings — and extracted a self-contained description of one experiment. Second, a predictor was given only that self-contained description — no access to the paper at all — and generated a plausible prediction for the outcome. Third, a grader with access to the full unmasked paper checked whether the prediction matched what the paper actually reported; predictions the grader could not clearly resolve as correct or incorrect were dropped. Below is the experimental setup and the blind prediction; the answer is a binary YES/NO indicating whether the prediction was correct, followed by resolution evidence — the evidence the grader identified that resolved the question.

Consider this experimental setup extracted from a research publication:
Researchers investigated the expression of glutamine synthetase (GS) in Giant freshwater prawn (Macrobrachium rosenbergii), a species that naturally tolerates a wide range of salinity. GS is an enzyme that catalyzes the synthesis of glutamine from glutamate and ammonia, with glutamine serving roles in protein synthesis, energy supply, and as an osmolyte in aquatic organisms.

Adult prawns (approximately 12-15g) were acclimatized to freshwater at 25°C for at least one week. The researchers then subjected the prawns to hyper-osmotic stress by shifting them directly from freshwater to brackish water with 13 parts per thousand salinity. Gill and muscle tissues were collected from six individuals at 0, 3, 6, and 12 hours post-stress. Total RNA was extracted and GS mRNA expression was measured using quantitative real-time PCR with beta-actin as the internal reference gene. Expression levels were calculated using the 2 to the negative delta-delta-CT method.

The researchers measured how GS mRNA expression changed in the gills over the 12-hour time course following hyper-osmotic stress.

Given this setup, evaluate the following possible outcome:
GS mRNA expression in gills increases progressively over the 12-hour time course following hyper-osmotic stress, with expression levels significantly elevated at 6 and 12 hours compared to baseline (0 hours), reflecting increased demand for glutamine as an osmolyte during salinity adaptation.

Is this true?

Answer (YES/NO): NO